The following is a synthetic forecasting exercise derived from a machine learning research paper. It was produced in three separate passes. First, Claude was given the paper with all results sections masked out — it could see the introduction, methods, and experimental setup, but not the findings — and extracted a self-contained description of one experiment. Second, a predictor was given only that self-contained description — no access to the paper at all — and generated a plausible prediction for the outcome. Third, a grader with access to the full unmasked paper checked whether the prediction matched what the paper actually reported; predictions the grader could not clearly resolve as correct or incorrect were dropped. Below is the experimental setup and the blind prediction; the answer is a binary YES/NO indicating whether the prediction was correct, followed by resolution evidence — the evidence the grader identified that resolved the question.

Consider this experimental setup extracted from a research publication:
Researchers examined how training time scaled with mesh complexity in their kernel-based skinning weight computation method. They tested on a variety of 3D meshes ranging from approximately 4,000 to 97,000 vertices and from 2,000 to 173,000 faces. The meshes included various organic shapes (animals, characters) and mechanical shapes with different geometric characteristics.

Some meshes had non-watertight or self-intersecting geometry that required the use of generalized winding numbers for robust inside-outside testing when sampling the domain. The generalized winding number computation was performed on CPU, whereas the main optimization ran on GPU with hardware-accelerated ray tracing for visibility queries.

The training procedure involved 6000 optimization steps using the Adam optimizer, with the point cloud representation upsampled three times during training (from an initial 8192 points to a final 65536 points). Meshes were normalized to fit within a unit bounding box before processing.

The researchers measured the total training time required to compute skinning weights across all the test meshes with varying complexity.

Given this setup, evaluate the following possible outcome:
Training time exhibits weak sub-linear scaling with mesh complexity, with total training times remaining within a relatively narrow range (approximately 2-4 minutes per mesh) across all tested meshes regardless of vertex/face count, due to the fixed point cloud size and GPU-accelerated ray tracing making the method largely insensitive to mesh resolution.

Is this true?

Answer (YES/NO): NO